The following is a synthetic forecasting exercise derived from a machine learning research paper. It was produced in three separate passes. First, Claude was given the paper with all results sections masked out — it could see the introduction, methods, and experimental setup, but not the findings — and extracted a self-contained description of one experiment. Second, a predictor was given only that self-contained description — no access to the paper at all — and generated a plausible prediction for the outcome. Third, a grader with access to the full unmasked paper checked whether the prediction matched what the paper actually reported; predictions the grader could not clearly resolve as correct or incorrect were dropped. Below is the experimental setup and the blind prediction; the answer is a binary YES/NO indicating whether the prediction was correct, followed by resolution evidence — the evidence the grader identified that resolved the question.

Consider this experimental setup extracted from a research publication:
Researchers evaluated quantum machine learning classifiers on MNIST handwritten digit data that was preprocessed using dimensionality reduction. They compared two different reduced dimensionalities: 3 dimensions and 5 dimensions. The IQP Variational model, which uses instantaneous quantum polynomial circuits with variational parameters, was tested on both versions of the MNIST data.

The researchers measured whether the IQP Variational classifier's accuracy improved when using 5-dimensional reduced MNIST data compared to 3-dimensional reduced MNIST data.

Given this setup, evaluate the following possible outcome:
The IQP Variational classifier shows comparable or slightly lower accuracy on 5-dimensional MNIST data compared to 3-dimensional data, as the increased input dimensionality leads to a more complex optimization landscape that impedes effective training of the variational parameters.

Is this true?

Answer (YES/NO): NO